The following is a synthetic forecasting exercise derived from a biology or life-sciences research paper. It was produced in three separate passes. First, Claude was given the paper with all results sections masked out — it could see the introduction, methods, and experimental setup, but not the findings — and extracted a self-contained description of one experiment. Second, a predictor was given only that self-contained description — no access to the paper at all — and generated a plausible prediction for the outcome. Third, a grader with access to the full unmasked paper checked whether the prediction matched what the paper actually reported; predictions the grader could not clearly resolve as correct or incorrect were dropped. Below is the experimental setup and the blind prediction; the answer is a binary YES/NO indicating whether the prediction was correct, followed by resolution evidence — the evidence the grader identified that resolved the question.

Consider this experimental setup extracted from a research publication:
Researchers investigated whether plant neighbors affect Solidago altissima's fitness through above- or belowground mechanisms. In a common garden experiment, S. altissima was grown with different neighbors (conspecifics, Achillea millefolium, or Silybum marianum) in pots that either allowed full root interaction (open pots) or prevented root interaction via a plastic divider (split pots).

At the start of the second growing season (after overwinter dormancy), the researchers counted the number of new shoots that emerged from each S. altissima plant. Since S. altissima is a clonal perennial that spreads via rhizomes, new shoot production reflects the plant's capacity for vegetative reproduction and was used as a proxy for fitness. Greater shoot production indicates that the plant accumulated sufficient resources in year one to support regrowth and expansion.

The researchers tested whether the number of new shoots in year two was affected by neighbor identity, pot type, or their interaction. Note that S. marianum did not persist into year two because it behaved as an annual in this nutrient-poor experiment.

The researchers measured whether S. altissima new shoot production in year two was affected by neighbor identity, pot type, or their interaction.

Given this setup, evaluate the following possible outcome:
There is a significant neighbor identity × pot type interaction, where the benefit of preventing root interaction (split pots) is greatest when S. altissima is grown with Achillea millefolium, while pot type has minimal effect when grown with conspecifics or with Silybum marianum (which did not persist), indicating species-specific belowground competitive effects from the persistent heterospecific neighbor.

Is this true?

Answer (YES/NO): NO